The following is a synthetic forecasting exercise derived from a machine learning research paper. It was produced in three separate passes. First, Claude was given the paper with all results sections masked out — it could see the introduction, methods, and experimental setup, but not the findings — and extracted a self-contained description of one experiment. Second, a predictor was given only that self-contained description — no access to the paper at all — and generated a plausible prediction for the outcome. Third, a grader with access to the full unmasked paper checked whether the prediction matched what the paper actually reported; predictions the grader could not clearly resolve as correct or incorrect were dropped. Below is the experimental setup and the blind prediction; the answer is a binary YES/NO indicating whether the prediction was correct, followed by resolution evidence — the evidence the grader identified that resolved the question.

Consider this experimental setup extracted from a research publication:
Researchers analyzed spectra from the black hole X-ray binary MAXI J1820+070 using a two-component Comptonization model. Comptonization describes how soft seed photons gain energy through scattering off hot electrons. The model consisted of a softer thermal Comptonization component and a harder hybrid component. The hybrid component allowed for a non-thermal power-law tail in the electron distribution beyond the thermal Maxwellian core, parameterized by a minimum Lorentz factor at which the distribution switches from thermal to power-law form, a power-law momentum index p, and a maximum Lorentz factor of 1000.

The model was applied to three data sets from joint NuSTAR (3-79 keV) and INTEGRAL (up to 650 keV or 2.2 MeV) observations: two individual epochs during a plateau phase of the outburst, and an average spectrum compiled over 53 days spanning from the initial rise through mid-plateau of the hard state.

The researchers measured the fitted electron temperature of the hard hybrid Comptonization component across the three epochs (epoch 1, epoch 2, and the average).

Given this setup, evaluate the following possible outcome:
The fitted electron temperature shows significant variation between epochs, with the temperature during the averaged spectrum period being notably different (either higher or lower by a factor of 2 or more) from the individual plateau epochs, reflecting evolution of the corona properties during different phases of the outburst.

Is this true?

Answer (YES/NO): NO